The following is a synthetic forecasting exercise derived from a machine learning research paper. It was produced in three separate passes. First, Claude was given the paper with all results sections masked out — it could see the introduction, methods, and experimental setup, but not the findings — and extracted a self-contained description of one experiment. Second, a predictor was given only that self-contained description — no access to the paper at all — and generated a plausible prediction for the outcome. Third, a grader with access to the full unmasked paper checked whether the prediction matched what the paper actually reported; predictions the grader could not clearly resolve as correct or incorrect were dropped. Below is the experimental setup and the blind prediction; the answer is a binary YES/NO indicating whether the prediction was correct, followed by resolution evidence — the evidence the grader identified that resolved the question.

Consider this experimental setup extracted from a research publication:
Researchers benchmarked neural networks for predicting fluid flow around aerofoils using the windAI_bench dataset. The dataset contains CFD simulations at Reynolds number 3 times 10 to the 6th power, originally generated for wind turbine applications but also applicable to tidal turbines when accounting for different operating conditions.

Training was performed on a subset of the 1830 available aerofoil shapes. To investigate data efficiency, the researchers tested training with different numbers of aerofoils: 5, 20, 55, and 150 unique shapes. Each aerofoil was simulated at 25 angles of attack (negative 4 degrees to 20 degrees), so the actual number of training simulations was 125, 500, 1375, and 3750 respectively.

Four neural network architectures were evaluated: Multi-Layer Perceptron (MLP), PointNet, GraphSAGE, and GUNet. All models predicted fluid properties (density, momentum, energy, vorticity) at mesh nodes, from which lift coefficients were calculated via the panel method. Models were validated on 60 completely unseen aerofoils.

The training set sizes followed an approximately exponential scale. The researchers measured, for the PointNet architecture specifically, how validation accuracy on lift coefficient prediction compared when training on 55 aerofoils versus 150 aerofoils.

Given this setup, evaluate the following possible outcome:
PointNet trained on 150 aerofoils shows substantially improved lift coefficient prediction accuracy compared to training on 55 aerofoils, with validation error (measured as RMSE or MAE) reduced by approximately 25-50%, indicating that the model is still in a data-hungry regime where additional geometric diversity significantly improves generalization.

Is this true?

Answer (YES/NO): NO